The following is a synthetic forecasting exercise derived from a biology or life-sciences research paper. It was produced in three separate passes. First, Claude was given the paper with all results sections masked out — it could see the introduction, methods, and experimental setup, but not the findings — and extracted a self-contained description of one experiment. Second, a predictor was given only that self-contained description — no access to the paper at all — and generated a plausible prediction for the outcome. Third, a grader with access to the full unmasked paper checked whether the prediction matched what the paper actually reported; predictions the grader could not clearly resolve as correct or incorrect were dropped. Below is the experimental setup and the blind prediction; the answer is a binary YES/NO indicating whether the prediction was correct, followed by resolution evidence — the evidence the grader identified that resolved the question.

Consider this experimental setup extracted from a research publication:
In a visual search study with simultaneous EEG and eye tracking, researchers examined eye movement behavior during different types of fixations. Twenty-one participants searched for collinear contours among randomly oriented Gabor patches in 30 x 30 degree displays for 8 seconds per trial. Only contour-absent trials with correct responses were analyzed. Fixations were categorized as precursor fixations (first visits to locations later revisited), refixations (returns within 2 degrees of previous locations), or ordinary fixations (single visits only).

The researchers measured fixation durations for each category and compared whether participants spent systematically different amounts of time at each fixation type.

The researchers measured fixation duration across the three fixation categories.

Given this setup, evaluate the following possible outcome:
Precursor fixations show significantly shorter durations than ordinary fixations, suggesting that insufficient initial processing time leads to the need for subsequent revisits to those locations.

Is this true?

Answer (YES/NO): NO